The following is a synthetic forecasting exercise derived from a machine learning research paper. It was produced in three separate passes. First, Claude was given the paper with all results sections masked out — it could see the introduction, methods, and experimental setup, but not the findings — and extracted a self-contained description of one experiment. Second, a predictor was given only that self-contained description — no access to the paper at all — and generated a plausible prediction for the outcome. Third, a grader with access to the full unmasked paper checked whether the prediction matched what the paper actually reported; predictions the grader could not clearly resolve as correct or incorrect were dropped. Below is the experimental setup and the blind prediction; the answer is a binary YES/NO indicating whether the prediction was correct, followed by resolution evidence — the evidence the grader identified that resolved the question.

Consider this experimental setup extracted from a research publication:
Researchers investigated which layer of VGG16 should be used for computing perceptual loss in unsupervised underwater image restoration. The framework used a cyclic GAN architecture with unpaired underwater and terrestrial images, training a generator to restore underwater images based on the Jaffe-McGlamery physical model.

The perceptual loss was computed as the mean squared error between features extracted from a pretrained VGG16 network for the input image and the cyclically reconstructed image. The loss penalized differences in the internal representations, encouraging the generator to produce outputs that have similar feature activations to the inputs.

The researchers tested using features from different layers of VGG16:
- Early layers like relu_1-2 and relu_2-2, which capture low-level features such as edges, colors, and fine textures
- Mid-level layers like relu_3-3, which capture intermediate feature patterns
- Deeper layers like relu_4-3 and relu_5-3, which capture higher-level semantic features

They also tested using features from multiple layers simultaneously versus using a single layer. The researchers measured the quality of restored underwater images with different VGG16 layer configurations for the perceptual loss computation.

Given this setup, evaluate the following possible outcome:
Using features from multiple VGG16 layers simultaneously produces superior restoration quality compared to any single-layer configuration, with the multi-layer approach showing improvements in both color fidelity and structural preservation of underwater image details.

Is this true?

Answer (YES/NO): NO